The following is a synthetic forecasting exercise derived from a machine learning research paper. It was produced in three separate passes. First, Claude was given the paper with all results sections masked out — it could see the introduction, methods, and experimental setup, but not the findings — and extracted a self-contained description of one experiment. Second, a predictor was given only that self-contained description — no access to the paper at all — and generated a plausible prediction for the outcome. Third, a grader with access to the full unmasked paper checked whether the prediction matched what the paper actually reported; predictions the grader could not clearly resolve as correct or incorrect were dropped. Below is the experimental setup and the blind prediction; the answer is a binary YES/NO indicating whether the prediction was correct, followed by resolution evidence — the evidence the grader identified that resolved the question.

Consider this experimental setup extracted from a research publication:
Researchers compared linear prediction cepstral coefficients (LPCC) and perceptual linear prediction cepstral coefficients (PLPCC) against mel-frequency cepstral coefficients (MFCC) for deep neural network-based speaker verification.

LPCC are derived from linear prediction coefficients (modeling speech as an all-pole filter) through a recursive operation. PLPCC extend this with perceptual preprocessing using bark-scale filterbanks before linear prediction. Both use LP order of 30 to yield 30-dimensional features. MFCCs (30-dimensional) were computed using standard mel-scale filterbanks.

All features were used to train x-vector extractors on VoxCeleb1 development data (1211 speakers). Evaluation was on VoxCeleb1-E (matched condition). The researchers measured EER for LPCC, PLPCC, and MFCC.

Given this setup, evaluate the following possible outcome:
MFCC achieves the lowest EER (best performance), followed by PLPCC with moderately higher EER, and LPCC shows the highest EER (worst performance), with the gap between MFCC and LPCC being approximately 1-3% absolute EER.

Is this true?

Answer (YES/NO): NO